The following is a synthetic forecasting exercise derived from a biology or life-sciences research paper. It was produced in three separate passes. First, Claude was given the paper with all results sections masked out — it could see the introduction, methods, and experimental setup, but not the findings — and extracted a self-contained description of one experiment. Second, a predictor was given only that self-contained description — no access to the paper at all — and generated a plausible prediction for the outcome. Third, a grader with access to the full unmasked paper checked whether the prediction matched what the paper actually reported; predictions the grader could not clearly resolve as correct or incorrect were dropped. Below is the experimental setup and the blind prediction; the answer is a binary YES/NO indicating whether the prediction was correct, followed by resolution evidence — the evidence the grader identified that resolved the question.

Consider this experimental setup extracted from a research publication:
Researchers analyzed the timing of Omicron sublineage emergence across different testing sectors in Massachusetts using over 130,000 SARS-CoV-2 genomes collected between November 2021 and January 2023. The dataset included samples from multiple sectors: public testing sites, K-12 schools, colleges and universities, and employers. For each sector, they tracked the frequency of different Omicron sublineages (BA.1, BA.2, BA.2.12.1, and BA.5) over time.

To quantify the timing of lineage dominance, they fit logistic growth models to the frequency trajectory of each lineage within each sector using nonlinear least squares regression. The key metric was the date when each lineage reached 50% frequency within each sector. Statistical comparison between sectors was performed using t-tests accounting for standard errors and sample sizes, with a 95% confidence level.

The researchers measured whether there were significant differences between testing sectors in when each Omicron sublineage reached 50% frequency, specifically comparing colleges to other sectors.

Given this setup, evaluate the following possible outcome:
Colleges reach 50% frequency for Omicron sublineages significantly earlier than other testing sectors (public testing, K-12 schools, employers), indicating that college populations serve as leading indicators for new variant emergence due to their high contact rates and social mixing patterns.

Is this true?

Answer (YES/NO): YES